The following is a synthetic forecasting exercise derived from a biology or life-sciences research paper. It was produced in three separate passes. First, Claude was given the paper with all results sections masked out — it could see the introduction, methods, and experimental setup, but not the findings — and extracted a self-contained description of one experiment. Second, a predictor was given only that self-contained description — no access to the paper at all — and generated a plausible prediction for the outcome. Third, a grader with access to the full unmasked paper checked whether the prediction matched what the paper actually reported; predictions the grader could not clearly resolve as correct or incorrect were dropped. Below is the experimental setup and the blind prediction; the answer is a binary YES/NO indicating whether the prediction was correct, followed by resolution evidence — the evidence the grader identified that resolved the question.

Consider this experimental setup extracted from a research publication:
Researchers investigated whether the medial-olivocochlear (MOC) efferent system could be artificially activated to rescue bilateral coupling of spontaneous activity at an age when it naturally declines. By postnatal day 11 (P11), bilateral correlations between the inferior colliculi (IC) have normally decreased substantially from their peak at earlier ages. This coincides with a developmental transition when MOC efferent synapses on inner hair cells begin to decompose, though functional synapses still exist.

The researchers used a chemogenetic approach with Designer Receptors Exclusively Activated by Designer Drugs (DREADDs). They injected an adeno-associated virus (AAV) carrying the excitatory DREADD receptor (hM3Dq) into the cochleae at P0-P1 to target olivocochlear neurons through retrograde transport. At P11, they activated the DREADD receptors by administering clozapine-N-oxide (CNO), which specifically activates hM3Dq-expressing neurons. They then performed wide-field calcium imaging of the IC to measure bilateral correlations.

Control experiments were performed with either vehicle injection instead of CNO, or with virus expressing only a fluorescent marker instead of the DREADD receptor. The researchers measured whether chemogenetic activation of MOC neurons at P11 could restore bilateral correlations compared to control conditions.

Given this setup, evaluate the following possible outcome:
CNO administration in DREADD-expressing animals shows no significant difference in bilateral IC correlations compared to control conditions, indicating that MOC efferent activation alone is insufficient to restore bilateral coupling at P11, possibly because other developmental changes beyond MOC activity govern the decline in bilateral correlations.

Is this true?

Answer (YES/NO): NO